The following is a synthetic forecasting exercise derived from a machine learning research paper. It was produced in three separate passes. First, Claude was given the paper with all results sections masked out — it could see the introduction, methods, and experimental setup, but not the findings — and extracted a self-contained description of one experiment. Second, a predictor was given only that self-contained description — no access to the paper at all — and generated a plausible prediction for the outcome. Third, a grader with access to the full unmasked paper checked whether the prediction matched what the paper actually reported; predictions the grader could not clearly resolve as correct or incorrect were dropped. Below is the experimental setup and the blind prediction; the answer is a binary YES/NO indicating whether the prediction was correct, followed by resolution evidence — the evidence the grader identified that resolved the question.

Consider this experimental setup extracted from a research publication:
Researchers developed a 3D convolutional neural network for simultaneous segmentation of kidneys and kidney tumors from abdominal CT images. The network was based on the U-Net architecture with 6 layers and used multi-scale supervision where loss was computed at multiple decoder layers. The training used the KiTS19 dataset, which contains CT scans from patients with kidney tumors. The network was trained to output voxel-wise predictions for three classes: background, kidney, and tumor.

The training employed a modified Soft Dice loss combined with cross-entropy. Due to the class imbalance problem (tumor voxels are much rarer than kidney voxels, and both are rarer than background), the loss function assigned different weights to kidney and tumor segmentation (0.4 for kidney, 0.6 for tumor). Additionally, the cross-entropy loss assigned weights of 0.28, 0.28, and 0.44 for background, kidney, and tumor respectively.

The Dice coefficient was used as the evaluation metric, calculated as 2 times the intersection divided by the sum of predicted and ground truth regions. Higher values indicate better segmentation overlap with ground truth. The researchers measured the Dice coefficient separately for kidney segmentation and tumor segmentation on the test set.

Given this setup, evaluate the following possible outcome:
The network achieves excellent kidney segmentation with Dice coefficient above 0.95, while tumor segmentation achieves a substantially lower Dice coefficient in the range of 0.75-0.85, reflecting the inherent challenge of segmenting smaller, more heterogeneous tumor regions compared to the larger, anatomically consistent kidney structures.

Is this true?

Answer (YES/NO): YES